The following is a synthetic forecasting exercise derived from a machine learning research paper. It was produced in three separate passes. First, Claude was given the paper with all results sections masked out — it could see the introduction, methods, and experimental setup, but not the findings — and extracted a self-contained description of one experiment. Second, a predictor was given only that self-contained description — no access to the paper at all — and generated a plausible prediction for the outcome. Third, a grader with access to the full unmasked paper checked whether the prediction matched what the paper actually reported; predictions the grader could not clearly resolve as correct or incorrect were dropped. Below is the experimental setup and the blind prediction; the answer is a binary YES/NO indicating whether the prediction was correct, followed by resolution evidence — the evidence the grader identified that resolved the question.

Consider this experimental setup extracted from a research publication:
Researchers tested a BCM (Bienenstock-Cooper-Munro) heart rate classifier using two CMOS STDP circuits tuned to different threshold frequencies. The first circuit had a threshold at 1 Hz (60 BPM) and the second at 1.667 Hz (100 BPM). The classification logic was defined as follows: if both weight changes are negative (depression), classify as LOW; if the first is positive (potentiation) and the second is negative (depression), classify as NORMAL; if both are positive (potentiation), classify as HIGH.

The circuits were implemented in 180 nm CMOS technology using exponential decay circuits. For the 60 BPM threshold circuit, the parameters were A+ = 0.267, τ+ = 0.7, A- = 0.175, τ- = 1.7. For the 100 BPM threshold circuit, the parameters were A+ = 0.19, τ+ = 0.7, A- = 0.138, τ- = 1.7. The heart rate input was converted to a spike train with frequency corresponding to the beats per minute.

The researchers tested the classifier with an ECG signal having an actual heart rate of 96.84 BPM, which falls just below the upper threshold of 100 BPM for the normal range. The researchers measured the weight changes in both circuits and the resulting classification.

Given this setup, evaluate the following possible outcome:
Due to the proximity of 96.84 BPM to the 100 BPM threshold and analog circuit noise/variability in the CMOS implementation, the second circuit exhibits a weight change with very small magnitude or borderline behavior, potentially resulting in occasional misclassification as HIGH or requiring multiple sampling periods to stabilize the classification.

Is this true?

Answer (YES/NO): NO